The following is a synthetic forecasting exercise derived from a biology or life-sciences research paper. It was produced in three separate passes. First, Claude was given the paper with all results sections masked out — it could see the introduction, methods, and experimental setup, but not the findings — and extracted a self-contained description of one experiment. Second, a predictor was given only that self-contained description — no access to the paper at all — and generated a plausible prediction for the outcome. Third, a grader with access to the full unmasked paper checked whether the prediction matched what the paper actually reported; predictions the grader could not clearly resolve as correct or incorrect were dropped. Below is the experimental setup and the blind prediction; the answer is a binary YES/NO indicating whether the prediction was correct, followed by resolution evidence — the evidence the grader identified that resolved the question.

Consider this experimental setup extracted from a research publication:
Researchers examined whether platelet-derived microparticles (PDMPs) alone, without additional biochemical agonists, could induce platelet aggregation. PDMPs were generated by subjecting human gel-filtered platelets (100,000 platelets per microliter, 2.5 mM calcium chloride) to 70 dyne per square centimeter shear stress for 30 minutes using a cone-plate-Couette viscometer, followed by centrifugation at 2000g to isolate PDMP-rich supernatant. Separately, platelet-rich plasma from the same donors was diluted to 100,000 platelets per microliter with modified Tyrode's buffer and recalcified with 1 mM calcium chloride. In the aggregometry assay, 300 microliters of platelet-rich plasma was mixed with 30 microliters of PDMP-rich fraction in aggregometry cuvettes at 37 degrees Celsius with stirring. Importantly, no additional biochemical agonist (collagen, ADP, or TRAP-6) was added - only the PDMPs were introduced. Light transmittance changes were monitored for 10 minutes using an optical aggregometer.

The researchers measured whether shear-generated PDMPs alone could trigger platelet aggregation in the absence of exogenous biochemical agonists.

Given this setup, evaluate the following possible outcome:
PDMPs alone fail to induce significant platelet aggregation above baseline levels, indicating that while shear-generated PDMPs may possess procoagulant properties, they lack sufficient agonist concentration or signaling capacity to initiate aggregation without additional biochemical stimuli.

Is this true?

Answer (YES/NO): YES